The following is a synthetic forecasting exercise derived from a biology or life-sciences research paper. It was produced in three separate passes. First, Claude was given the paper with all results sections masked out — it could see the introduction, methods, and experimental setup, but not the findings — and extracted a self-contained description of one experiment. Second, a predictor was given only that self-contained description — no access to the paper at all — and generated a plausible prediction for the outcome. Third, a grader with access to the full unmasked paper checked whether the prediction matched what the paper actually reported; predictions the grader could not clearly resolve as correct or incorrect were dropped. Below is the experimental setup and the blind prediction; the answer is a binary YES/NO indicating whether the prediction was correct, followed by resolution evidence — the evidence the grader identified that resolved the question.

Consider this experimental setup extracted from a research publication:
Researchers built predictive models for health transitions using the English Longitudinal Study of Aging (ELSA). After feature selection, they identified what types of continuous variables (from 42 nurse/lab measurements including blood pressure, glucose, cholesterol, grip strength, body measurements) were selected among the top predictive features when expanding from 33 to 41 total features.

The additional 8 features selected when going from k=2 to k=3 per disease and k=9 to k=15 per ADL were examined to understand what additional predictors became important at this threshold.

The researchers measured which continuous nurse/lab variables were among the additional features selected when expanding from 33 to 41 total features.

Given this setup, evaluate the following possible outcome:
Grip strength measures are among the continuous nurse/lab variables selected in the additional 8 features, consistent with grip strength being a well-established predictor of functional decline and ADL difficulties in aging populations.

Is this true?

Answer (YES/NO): NO